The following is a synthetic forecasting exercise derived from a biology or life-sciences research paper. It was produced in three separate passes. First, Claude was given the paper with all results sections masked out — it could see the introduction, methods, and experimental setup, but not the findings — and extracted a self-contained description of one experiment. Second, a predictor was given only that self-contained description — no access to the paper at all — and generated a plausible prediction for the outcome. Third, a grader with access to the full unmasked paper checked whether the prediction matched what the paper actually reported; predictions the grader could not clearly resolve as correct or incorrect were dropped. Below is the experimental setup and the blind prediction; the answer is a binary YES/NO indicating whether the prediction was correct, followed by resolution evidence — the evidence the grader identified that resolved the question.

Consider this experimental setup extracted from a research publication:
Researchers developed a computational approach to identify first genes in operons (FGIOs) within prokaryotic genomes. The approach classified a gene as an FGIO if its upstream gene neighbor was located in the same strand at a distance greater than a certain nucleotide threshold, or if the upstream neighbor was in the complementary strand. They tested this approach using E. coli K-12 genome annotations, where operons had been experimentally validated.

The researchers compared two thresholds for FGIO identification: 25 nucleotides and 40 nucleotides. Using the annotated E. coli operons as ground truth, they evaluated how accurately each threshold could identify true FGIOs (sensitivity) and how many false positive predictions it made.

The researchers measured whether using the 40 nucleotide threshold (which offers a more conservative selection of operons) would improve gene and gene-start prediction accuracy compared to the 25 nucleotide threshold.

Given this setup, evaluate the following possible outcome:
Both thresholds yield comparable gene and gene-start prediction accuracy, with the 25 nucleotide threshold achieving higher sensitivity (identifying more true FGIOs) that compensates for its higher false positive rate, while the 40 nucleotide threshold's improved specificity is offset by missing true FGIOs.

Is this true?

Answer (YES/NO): YES